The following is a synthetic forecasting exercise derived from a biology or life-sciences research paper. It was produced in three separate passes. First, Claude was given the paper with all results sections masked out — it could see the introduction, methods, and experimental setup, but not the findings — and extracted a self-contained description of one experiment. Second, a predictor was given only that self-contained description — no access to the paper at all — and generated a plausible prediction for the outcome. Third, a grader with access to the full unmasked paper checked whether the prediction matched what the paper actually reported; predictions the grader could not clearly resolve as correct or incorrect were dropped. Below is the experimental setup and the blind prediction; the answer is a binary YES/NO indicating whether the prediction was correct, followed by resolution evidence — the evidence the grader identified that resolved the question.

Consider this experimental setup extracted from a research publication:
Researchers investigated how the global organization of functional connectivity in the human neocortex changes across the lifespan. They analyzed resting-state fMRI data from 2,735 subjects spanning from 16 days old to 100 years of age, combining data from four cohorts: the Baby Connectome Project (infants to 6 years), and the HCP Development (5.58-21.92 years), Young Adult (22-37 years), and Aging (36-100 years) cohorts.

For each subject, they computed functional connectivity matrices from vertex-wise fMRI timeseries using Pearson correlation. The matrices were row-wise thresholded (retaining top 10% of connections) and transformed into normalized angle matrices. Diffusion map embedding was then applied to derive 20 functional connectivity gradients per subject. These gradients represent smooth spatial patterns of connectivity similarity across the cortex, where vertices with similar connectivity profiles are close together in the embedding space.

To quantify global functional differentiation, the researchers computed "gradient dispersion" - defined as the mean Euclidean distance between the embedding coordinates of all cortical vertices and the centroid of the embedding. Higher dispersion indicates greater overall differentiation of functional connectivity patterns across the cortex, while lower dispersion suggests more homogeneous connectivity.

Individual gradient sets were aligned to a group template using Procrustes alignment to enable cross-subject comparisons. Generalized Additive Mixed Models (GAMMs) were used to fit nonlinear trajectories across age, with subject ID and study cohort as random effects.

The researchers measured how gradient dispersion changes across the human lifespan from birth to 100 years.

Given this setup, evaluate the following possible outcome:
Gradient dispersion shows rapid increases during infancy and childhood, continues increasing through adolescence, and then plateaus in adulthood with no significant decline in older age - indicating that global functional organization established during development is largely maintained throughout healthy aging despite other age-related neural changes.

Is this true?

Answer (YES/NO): NO